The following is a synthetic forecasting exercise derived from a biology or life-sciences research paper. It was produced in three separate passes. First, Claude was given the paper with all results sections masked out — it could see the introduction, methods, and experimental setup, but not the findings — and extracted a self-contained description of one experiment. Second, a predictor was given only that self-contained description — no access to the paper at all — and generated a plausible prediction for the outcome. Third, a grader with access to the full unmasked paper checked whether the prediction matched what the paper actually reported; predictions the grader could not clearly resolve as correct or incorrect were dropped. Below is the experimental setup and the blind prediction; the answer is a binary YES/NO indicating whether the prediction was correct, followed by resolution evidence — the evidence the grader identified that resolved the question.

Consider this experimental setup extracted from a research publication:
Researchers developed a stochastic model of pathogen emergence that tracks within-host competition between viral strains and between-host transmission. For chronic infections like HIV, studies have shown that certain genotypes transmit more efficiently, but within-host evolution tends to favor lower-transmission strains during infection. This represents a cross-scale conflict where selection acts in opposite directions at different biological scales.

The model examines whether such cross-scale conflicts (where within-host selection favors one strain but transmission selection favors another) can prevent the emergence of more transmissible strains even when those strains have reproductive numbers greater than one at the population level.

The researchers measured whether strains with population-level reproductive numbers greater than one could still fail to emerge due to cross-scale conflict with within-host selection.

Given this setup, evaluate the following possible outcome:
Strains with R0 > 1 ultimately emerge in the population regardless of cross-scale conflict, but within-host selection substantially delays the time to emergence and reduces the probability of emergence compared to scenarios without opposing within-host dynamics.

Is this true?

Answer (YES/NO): NO